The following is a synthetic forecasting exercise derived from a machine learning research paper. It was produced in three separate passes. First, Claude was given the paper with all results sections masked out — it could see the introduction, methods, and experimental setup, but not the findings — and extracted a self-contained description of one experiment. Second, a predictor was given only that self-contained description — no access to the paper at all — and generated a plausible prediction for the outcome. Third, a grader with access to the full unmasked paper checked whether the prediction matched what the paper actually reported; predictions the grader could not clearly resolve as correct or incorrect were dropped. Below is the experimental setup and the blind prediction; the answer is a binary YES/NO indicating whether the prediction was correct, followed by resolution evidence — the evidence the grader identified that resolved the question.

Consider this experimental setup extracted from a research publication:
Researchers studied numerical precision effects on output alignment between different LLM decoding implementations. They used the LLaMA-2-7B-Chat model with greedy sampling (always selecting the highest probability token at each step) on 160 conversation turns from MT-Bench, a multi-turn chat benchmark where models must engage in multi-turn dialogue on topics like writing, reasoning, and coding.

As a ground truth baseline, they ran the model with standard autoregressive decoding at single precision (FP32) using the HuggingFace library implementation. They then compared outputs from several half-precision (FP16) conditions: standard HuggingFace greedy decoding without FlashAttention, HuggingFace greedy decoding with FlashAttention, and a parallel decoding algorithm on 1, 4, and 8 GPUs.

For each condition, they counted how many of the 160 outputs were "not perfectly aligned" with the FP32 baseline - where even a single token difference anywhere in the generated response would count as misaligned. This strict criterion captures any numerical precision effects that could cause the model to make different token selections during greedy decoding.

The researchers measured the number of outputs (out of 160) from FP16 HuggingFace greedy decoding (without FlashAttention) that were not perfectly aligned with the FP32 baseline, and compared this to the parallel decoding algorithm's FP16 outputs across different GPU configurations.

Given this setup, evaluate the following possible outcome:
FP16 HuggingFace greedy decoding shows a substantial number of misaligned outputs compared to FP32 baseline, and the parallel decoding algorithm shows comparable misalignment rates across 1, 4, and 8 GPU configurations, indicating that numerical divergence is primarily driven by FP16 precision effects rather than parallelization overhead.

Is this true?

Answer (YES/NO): YES